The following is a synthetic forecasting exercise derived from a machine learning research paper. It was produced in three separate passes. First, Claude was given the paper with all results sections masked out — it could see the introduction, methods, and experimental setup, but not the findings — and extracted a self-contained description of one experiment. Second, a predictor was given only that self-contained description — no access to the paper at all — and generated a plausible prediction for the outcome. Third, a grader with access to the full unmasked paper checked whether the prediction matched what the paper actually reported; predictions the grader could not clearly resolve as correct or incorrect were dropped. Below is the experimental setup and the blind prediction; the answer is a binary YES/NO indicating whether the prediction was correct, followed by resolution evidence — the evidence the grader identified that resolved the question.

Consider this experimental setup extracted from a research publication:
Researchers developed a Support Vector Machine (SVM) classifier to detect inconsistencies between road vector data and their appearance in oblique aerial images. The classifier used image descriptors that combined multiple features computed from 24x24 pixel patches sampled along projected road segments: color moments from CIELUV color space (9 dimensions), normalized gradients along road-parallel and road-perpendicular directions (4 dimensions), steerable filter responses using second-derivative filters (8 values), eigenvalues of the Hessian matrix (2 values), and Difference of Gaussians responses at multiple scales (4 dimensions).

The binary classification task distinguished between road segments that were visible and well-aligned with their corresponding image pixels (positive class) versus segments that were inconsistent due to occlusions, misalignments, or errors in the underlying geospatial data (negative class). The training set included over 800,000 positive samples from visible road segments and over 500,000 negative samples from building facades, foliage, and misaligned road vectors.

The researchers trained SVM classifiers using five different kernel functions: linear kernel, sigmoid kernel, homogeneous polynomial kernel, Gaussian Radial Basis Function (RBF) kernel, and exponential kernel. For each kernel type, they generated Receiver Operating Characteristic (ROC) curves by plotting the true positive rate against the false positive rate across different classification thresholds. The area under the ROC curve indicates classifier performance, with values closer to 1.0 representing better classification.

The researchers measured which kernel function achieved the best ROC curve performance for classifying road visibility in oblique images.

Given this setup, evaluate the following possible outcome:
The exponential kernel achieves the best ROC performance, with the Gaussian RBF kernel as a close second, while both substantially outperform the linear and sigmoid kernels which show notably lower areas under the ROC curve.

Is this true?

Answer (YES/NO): NO